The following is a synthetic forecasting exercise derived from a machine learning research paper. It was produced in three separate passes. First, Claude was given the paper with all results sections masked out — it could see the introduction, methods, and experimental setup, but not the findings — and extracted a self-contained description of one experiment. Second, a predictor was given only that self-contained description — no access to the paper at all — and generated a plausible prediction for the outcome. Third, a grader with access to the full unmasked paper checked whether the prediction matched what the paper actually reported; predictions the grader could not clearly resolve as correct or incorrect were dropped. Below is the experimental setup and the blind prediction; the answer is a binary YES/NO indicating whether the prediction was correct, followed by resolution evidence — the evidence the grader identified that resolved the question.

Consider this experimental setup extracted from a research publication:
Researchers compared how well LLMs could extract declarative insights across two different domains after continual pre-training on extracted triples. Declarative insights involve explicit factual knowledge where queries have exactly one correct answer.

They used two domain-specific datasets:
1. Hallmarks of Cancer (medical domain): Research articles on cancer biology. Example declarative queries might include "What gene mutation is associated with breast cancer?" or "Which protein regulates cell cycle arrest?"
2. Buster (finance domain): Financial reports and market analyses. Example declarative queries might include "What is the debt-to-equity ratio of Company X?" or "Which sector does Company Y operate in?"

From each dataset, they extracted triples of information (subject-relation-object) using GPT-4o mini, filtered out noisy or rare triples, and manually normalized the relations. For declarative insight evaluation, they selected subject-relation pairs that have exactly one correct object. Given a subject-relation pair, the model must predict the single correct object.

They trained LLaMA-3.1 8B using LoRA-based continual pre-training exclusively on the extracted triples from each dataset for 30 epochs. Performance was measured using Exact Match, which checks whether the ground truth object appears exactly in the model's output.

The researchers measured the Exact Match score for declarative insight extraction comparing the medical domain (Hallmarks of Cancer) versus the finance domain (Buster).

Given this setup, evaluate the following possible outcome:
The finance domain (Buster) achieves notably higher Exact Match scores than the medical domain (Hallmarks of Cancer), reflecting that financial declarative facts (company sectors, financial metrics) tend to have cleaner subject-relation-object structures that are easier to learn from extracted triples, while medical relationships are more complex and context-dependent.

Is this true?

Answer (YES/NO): NO